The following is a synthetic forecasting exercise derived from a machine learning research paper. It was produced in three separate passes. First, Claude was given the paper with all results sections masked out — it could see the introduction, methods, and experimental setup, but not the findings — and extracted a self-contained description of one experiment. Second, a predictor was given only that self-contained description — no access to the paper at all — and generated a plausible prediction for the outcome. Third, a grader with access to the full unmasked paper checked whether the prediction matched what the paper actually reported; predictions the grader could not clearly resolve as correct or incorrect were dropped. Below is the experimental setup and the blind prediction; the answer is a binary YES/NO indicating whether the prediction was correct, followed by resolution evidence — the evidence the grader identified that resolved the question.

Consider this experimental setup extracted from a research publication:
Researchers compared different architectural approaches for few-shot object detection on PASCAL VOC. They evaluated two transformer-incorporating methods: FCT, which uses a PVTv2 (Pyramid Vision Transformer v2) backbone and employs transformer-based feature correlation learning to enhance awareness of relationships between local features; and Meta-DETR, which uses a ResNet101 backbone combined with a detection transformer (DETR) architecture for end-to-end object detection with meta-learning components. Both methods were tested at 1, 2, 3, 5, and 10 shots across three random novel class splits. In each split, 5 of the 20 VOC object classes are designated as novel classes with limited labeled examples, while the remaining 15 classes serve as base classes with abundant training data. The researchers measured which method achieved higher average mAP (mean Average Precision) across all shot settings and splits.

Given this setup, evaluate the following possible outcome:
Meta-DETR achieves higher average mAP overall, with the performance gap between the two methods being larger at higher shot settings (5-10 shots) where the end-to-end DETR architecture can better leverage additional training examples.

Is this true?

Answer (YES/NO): NO